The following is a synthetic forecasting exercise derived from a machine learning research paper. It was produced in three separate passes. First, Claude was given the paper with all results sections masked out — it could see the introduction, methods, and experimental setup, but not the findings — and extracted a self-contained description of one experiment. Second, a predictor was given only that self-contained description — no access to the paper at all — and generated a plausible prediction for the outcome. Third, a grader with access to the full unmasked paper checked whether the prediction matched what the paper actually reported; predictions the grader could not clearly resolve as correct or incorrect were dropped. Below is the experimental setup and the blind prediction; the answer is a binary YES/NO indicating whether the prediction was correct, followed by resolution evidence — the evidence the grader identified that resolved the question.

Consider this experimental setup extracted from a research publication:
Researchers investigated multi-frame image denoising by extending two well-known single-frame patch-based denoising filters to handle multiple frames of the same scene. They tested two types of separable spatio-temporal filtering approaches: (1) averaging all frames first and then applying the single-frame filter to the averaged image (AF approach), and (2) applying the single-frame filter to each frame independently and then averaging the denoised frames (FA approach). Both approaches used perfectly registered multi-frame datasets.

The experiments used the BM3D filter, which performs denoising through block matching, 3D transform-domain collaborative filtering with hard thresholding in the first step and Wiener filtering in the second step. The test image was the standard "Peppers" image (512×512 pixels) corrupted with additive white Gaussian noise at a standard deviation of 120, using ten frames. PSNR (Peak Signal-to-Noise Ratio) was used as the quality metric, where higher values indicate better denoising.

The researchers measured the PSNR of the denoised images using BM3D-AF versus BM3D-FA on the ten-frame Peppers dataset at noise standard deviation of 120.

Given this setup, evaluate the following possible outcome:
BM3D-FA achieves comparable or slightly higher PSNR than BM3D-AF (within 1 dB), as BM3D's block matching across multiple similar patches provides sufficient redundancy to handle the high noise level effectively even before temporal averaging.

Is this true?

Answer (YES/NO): NO